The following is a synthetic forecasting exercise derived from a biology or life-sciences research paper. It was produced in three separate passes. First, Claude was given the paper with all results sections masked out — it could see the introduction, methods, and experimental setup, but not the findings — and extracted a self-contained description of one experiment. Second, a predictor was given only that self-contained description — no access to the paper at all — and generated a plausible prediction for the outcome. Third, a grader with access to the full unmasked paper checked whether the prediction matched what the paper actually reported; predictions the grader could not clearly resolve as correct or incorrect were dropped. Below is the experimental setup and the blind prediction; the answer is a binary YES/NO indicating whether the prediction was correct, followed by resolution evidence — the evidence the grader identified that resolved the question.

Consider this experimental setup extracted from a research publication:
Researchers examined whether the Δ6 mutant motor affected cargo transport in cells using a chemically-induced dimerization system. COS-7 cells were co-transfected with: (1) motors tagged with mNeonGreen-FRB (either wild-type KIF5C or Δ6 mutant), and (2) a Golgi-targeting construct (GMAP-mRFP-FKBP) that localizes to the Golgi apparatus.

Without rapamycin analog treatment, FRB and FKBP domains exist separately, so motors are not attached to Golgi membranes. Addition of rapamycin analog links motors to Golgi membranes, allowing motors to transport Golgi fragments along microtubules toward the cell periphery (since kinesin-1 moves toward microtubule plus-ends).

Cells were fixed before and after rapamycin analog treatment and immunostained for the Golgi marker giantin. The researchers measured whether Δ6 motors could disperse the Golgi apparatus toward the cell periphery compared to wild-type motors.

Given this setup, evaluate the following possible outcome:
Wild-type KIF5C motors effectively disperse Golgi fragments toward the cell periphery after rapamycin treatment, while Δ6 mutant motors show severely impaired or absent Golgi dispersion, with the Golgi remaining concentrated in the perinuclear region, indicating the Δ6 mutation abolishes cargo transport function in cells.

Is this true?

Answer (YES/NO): NO